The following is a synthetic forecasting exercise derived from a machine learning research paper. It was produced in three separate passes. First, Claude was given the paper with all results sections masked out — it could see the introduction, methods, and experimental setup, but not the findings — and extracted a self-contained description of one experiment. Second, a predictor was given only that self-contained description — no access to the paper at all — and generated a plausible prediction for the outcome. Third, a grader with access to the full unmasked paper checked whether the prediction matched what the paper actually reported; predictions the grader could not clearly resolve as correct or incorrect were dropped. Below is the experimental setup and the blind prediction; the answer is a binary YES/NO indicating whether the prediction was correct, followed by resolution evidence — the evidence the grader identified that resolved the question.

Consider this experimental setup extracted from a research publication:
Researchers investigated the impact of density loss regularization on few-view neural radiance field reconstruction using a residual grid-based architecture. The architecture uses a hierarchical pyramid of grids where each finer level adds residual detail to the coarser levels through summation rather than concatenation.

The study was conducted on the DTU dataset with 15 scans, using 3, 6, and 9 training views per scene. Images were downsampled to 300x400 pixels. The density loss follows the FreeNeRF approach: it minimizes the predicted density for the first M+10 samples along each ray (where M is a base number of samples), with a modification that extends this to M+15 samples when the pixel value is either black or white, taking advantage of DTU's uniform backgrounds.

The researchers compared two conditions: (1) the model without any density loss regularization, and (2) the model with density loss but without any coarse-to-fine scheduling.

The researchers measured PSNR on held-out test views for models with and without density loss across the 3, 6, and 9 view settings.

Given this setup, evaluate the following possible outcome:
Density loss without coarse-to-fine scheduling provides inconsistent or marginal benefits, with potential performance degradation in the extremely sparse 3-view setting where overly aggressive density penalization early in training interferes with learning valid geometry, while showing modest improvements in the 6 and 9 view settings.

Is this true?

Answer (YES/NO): NO